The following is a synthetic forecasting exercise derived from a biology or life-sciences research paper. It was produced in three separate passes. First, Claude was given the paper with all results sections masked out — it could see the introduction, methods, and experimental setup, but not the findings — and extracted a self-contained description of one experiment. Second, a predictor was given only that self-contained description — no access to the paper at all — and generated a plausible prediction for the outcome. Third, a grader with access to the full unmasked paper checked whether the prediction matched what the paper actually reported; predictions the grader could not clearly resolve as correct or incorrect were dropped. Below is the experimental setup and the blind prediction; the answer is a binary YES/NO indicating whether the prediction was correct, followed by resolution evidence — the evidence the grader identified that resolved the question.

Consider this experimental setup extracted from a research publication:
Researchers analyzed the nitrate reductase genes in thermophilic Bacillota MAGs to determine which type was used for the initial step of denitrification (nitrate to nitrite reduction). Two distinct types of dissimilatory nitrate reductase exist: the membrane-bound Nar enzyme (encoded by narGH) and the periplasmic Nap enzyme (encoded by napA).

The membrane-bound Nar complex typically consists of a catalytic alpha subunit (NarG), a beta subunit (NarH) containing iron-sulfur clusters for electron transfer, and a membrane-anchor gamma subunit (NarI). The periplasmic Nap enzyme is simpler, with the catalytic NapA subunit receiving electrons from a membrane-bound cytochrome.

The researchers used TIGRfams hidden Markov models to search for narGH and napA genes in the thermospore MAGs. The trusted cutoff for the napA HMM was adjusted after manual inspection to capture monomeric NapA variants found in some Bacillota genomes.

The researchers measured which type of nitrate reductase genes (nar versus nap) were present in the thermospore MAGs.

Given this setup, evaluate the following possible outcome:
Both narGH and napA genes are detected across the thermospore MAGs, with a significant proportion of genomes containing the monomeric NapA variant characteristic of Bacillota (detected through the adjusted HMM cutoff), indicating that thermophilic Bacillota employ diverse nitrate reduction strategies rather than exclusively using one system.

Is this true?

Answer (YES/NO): NO